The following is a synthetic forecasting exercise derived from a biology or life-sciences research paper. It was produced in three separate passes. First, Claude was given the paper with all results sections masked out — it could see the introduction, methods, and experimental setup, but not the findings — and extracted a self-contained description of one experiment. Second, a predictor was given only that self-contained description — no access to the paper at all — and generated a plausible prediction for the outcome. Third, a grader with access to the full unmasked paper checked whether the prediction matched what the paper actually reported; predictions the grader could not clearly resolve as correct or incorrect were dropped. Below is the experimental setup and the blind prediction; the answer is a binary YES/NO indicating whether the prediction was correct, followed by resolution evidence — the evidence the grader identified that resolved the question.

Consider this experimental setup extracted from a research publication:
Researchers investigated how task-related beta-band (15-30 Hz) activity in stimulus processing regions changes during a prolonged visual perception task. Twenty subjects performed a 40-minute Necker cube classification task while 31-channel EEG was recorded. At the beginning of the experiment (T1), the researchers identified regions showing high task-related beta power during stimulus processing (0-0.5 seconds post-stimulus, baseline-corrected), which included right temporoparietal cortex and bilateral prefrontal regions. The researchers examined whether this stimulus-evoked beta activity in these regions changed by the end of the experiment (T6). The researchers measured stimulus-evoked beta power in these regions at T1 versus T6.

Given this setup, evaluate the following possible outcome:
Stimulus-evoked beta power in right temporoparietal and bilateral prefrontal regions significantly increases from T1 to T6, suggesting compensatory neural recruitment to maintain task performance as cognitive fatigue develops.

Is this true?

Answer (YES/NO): NO